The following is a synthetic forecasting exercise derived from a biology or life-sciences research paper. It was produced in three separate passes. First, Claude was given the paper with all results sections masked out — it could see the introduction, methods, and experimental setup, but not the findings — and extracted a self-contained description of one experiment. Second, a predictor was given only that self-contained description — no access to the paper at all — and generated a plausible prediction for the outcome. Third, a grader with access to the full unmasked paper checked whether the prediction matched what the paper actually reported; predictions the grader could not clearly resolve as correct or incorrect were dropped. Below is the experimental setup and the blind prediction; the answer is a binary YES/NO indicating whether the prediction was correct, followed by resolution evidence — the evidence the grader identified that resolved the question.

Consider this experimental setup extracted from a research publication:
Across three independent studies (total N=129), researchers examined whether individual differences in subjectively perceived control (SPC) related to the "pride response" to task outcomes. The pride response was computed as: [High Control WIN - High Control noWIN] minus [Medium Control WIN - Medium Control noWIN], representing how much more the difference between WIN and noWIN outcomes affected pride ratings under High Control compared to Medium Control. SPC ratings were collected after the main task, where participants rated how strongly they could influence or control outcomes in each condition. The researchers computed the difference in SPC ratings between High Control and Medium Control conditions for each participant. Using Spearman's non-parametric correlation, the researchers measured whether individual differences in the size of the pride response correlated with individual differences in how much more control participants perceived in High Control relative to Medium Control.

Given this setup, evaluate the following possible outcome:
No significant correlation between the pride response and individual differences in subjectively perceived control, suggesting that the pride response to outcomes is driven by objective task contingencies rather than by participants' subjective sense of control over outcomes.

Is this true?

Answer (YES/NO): NO